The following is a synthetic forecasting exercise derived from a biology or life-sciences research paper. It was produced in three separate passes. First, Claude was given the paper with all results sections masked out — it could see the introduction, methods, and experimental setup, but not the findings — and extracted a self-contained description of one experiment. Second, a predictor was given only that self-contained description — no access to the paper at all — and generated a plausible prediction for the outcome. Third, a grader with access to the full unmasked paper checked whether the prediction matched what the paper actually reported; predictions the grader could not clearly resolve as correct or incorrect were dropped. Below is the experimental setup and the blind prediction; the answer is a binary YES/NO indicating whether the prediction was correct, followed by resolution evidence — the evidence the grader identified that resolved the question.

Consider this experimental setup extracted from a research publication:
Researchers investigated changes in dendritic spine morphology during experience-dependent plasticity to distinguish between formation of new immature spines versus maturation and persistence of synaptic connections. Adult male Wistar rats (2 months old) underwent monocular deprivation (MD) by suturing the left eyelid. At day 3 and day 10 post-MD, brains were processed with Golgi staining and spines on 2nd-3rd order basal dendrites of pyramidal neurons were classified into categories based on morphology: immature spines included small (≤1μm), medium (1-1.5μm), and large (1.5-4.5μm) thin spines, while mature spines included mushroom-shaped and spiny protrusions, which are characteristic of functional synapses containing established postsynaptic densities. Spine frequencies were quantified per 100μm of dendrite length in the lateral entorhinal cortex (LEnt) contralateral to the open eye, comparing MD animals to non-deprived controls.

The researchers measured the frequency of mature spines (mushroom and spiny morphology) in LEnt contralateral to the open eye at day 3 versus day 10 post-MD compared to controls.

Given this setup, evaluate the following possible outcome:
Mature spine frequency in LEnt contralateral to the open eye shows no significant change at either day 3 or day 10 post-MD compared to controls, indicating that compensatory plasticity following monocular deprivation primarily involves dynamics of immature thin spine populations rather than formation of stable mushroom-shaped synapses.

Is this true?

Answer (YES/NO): NO